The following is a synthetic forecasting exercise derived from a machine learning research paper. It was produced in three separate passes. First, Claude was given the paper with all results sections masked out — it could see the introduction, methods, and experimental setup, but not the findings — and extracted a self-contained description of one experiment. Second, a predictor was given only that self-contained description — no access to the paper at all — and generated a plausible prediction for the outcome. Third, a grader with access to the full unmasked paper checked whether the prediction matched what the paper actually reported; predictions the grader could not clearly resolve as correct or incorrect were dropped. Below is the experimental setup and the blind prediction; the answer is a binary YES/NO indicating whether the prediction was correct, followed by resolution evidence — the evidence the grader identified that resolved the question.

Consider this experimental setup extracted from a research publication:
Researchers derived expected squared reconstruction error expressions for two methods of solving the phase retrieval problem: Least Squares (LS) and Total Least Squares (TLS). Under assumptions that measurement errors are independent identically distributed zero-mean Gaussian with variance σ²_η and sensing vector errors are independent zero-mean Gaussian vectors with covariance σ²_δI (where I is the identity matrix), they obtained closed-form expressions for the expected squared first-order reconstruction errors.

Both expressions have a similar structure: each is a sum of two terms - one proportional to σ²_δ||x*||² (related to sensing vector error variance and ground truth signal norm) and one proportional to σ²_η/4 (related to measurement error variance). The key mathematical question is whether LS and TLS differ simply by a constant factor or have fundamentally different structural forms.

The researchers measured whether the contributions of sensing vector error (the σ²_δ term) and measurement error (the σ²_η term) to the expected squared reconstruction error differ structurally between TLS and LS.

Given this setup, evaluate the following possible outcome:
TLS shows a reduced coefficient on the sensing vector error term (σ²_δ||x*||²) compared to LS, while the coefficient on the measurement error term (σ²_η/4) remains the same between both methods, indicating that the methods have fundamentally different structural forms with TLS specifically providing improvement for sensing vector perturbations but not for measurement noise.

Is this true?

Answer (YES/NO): NO